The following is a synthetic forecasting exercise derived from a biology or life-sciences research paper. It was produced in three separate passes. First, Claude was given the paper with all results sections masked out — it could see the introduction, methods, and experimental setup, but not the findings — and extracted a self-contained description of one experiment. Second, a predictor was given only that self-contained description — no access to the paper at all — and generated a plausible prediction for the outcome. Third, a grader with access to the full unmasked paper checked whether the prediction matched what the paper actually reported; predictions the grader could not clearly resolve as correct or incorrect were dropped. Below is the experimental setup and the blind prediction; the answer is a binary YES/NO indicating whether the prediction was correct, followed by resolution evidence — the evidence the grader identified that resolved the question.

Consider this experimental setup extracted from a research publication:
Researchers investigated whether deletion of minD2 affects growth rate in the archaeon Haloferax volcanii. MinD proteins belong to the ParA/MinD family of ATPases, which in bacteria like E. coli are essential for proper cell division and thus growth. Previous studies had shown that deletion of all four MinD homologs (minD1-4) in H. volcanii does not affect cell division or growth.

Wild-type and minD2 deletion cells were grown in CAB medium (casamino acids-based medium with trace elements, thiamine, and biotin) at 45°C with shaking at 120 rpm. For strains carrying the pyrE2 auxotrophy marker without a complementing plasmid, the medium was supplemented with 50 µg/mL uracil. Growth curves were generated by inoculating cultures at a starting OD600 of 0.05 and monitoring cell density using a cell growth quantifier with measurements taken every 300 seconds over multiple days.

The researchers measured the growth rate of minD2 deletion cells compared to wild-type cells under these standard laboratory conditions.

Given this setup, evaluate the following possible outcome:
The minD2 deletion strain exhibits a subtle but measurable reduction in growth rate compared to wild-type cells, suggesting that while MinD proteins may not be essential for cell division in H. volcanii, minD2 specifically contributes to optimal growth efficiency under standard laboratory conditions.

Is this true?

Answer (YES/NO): NO